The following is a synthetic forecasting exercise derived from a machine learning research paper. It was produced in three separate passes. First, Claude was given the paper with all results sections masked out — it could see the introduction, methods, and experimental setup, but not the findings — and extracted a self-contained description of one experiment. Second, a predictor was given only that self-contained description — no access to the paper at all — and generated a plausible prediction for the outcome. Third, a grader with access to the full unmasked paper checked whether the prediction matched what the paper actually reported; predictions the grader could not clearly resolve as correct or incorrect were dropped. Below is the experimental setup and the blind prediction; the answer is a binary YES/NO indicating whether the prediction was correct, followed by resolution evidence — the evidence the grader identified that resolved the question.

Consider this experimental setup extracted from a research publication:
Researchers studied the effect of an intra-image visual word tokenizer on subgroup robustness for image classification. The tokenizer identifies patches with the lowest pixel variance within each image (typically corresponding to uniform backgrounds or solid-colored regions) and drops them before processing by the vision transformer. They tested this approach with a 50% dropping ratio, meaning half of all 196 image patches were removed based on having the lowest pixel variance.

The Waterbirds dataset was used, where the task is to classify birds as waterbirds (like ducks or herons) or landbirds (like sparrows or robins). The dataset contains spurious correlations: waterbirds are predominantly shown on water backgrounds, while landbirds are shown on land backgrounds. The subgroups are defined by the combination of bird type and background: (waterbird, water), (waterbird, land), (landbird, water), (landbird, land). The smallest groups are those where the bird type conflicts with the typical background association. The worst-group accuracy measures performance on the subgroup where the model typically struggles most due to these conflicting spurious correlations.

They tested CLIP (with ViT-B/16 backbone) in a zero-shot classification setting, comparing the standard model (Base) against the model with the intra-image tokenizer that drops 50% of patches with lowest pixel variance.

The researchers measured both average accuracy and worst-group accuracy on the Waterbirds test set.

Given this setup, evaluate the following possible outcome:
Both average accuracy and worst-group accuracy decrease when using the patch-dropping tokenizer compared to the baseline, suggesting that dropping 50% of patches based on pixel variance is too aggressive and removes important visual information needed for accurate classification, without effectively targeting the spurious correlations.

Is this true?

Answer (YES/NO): NO